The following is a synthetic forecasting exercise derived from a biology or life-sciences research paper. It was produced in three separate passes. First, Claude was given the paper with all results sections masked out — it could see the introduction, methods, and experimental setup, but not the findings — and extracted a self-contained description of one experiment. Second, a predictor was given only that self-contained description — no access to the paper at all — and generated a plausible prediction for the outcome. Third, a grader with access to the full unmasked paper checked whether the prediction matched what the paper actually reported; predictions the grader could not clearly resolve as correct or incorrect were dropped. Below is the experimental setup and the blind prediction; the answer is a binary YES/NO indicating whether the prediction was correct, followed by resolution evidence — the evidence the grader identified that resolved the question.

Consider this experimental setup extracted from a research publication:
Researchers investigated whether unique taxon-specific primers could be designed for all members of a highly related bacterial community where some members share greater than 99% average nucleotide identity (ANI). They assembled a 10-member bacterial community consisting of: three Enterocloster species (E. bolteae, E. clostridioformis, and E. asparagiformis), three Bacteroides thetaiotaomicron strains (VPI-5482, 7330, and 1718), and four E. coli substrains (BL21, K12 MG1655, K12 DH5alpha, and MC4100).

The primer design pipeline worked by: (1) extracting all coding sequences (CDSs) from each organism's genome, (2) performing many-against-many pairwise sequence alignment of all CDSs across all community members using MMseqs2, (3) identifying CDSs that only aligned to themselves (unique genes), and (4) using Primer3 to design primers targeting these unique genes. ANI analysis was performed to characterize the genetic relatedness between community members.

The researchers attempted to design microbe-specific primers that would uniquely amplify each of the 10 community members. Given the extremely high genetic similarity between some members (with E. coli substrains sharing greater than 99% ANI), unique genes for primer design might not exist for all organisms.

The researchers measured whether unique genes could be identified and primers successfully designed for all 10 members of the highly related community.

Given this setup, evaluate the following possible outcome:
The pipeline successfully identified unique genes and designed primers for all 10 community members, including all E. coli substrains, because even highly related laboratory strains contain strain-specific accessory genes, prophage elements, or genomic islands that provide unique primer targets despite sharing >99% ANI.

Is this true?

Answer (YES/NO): NO